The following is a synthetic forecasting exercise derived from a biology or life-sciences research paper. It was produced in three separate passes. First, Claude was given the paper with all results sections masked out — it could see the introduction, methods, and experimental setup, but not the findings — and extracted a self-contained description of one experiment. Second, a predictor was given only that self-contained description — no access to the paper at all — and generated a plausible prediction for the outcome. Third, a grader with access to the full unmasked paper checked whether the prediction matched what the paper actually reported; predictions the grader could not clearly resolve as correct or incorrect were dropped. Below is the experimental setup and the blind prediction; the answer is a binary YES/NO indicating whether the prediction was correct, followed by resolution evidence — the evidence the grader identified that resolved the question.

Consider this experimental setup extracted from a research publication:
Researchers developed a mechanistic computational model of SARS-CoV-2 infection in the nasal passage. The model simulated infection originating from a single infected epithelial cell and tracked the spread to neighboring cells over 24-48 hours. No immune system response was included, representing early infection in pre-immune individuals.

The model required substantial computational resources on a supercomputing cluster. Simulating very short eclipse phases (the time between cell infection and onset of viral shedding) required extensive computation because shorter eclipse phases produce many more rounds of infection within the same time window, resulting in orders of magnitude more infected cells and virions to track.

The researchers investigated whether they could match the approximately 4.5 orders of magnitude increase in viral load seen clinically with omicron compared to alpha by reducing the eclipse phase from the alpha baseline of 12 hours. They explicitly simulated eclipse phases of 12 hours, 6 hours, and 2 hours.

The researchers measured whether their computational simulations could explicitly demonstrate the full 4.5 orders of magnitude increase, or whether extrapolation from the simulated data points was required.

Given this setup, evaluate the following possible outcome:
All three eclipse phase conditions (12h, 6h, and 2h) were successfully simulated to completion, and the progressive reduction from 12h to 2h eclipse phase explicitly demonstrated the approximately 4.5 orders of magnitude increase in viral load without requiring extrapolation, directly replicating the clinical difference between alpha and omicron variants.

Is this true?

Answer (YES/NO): NO